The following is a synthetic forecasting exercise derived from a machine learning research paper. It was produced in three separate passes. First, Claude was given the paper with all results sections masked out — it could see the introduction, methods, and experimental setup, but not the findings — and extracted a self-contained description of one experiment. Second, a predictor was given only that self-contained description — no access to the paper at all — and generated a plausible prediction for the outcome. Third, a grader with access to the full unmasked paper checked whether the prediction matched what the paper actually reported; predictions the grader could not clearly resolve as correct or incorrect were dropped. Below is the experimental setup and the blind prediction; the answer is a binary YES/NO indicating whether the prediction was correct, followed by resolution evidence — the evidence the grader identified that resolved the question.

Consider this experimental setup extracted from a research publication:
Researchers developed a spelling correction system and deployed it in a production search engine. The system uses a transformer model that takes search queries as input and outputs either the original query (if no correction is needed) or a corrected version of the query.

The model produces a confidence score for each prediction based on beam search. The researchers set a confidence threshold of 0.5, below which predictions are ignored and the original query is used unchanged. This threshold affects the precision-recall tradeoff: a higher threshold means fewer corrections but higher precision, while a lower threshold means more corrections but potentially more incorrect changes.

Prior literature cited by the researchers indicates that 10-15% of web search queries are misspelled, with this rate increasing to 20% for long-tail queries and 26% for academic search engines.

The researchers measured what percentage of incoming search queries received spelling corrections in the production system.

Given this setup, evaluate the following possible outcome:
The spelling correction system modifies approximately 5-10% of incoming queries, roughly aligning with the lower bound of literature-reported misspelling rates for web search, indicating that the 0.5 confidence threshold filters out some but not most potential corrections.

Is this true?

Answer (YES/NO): NO